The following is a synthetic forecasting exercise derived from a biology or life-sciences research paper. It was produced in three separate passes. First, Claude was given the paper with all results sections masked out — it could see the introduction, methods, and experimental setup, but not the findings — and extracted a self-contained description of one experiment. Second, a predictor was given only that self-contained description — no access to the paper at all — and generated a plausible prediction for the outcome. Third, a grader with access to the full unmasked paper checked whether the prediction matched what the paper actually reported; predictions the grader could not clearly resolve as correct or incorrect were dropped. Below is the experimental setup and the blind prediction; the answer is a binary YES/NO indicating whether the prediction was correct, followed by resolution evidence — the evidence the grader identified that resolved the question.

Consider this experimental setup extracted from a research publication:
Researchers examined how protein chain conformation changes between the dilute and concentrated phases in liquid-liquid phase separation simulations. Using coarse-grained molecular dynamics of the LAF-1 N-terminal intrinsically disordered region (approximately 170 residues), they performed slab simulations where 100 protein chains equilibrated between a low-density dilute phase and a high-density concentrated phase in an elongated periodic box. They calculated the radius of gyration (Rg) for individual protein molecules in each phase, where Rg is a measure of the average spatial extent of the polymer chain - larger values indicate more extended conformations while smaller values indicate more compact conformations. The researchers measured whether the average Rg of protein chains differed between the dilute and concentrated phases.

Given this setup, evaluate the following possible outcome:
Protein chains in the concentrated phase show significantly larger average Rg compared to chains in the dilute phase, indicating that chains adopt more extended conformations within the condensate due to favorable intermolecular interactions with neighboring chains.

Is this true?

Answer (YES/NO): YES